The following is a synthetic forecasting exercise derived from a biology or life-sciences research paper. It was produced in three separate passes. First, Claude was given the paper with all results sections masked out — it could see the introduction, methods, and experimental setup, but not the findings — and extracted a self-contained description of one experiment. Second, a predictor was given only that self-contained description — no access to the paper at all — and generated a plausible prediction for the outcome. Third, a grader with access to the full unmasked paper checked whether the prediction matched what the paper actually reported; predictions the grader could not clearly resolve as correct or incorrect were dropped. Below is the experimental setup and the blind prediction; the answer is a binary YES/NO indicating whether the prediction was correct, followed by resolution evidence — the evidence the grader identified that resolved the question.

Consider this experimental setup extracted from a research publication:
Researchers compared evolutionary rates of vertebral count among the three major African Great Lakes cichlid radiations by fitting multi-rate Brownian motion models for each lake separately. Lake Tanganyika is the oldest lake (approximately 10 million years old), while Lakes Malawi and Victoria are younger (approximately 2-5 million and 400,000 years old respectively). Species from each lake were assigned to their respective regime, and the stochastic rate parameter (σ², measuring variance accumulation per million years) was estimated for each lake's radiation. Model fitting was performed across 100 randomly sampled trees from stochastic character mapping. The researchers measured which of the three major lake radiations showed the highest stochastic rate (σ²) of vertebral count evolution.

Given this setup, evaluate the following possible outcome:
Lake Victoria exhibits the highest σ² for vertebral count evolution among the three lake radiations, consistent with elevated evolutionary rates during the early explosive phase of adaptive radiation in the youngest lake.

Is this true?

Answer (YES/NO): NO